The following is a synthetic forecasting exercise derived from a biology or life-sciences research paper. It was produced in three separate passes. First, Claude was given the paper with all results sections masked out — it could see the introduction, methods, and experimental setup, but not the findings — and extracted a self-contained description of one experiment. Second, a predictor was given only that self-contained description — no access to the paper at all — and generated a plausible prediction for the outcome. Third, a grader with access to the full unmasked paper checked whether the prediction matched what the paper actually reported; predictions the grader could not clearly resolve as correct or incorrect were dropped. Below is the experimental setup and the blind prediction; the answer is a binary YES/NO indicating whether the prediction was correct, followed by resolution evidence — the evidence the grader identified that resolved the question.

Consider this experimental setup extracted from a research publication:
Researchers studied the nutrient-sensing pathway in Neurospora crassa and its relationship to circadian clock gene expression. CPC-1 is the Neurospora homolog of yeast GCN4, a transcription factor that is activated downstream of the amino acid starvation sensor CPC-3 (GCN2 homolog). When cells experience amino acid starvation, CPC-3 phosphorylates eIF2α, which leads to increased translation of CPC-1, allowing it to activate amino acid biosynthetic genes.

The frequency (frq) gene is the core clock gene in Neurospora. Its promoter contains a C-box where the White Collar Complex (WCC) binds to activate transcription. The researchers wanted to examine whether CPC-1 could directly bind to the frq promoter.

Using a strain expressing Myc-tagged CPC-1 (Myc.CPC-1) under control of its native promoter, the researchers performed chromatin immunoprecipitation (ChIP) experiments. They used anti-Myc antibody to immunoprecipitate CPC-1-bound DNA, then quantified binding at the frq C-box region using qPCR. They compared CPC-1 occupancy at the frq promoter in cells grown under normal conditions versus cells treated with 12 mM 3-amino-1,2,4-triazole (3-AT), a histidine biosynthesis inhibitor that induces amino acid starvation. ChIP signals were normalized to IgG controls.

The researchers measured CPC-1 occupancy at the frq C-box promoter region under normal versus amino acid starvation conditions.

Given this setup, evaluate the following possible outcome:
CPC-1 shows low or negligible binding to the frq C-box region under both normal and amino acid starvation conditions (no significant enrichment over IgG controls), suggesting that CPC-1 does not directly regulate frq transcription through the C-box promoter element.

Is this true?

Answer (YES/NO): NO